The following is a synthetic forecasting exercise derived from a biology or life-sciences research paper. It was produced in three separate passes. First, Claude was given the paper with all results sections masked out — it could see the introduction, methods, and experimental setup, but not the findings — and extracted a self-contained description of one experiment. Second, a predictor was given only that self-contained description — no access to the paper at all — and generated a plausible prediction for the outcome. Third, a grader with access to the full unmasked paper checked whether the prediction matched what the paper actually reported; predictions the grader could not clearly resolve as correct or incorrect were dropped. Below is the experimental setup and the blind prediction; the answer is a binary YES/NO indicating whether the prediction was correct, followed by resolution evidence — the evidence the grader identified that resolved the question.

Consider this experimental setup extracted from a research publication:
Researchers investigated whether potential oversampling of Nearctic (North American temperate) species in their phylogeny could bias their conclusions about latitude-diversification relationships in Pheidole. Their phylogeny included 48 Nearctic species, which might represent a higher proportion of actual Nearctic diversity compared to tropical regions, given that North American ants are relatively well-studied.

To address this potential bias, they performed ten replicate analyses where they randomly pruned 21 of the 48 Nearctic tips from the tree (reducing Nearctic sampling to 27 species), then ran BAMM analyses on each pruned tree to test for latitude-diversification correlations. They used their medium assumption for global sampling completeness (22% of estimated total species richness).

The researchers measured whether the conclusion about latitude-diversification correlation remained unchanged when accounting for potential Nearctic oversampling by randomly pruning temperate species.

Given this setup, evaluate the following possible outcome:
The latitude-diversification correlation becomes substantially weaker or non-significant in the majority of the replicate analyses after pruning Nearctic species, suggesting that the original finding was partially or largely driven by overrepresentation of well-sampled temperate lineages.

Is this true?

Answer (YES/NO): NO